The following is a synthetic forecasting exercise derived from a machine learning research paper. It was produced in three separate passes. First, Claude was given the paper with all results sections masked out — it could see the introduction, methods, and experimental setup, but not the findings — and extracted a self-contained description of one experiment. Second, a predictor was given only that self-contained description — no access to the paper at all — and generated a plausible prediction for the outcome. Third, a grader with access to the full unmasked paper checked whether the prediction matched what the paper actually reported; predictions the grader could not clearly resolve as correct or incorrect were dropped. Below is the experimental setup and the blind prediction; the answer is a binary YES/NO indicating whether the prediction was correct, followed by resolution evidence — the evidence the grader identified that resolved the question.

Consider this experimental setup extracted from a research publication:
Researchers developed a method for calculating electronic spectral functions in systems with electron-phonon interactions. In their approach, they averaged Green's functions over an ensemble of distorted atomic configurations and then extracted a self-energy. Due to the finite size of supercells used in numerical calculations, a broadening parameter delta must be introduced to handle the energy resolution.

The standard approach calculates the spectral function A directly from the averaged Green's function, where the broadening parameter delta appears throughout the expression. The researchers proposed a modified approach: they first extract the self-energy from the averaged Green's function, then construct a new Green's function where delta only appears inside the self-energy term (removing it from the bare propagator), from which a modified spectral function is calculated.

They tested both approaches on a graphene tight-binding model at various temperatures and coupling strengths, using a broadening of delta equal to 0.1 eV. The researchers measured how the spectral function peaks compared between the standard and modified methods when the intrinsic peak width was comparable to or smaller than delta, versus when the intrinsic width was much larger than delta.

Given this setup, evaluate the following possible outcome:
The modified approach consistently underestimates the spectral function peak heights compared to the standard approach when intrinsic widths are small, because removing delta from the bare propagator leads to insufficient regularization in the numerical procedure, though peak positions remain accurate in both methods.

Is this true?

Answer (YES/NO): NO